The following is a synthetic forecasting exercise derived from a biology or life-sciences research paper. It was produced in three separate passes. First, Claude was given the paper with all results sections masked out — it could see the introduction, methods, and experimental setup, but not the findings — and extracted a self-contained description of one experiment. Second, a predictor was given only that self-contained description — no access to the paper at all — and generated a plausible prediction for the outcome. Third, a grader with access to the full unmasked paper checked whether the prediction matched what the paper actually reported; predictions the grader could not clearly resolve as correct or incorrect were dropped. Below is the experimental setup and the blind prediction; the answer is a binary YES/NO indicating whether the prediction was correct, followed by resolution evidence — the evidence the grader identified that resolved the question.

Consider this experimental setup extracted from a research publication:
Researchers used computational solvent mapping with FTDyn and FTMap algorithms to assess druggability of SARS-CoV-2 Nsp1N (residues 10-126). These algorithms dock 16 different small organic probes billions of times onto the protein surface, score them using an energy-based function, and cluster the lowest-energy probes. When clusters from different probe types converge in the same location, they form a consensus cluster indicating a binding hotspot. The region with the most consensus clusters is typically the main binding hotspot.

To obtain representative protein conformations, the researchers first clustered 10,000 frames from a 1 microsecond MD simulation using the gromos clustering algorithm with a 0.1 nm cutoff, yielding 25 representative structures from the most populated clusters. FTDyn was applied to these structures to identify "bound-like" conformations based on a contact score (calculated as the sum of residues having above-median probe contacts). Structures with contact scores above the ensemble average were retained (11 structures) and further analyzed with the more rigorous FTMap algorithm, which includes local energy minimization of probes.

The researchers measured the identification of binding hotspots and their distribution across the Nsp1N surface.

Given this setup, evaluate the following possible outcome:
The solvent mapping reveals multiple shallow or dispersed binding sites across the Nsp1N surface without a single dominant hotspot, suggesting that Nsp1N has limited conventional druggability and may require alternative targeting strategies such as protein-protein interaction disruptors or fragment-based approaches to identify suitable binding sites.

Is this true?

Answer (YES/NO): NO